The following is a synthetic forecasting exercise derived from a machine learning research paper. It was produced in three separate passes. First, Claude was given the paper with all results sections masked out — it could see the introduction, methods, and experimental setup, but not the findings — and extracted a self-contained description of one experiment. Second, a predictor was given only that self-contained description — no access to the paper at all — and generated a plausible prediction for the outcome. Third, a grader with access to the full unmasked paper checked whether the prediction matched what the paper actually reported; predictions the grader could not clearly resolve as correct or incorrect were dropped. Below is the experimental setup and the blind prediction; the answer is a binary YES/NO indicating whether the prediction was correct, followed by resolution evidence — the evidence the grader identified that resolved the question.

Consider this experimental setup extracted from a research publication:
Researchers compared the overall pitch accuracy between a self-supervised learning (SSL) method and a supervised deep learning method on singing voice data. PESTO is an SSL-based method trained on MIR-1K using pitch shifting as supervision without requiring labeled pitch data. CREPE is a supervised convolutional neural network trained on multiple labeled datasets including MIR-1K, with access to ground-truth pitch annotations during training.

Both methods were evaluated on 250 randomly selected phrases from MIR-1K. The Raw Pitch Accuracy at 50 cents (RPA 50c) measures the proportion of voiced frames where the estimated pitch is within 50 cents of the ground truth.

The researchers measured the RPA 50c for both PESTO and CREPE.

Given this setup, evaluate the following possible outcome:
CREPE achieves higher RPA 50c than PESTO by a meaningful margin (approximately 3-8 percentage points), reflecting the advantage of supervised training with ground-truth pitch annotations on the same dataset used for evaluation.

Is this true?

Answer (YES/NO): NO